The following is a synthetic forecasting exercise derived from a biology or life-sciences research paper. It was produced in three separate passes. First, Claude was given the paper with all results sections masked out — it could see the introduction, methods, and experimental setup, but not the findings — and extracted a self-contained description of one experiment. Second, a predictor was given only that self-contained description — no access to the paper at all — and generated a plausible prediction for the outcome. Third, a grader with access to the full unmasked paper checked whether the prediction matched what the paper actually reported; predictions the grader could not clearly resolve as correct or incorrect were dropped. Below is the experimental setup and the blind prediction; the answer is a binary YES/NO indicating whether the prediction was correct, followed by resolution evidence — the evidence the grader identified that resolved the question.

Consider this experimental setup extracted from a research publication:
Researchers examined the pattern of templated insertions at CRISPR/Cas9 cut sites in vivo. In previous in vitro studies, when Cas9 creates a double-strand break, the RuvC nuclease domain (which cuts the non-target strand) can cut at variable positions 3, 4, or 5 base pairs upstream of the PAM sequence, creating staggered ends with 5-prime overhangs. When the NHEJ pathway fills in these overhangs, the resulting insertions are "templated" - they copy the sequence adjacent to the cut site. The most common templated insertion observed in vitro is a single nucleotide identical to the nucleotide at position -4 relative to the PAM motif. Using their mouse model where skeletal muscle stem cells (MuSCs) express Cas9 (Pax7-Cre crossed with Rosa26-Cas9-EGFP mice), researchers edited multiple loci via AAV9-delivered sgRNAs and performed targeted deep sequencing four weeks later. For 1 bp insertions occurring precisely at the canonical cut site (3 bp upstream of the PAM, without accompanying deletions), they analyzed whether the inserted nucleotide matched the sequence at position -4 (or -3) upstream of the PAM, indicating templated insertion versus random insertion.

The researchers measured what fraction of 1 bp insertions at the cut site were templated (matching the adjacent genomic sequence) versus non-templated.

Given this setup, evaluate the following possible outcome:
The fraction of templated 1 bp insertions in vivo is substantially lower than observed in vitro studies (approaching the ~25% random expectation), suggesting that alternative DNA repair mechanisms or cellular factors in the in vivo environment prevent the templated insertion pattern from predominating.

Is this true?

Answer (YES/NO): NO